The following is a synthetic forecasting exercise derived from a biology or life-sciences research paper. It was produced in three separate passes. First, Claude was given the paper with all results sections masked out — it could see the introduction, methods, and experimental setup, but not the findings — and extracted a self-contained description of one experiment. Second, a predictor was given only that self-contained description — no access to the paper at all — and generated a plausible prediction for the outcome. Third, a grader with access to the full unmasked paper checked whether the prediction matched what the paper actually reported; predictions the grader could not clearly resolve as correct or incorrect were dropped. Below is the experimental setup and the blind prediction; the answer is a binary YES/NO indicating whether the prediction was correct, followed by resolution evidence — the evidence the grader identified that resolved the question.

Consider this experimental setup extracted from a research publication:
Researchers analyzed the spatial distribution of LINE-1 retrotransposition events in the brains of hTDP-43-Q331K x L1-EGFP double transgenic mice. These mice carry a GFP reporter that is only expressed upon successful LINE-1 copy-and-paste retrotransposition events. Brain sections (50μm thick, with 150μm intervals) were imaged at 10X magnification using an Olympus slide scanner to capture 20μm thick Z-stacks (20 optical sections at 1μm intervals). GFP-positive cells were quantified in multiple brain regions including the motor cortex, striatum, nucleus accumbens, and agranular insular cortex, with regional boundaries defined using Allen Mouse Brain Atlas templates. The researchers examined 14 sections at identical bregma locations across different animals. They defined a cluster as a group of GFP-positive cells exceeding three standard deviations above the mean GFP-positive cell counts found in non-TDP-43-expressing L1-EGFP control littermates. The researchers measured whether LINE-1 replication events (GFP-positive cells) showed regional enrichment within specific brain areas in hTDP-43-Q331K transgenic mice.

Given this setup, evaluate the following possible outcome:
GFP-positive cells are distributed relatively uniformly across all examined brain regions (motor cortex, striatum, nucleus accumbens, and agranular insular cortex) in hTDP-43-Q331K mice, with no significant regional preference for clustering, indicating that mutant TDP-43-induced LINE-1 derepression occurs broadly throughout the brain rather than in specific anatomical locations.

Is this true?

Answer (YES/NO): NO